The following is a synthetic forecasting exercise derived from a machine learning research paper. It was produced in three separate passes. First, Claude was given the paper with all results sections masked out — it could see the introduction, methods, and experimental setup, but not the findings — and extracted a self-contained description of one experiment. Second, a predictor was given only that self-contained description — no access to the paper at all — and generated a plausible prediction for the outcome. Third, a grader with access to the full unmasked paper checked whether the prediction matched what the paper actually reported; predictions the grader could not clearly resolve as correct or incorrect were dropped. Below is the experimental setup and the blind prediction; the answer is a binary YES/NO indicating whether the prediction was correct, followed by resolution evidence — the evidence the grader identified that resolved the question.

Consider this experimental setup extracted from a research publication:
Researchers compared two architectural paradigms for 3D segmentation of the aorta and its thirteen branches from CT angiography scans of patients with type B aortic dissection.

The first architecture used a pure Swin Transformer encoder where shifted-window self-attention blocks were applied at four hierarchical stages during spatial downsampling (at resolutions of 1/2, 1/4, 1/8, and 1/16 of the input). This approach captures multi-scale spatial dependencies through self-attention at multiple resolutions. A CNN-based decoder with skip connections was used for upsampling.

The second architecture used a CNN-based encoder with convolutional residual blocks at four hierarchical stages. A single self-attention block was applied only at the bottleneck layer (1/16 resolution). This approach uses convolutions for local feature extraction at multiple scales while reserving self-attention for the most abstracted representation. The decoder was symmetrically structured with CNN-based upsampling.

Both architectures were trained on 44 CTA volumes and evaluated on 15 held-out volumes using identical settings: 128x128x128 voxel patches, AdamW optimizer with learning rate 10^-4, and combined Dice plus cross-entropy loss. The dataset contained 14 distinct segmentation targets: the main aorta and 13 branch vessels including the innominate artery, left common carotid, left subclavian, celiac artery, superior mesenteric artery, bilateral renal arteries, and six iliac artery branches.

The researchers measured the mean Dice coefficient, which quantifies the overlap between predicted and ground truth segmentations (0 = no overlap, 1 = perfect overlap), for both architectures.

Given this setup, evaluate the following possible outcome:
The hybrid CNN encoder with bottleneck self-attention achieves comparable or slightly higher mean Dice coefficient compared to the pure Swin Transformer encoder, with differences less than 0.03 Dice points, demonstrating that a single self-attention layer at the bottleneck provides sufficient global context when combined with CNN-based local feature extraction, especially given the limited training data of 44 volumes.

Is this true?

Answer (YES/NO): YES